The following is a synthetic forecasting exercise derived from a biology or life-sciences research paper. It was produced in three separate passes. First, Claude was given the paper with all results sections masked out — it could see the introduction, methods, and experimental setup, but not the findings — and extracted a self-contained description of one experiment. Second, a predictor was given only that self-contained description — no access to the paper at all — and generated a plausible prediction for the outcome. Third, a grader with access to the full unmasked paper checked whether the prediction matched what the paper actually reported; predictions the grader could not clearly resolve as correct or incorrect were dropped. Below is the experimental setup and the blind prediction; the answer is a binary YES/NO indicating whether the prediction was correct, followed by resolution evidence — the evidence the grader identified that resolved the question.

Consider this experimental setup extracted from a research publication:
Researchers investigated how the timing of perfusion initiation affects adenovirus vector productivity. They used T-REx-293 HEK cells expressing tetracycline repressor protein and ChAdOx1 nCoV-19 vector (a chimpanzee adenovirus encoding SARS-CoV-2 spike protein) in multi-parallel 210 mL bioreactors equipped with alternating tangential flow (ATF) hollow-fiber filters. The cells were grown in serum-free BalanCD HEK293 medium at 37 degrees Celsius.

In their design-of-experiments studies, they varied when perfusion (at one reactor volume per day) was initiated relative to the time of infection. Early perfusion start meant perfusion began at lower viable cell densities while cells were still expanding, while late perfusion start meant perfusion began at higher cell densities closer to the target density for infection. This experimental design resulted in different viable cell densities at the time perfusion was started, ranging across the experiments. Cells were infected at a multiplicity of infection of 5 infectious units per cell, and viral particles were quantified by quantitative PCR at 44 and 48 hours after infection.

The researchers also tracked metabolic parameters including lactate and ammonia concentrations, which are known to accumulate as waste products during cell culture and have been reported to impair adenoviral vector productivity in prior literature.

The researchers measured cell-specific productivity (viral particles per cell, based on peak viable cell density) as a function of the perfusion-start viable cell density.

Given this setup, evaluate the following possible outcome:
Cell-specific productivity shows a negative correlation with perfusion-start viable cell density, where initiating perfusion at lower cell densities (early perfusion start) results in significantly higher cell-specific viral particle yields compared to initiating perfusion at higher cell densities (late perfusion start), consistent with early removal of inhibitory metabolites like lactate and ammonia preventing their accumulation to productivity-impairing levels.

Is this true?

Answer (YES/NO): NO